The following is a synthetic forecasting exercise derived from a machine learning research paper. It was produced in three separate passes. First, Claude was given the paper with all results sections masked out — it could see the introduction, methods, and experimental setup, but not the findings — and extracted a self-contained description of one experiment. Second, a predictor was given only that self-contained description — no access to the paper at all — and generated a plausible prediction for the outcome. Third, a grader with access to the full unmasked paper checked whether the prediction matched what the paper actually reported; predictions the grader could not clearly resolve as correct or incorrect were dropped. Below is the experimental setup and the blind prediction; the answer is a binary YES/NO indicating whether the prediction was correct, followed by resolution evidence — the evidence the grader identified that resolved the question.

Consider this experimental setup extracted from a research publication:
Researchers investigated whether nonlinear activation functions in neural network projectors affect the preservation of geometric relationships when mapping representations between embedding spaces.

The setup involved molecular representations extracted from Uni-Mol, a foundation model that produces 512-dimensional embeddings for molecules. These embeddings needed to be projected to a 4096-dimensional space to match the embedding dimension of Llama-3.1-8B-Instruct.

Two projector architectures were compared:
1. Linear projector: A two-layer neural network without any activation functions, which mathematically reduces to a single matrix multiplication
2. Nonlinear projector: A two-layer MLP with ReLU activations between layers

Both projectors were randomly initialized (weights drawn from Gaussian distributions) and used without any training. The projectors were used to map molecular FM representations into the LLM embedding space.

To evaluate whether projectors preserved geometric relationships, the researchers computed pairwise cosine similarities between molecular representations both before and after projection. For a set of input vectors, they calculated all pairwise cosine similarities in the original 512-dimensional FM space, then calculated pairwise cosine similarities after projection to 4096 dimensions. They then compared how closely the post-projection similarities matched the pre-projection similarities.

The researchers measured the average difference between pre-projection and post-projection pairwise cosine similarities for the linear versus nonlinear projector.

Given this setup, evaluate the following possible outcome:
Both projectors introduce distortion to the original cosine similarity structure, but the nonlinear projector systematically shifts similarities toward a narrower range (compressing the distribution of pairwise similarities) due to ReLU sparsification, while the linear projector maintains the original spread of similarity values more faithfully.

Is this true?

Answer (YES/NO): NO